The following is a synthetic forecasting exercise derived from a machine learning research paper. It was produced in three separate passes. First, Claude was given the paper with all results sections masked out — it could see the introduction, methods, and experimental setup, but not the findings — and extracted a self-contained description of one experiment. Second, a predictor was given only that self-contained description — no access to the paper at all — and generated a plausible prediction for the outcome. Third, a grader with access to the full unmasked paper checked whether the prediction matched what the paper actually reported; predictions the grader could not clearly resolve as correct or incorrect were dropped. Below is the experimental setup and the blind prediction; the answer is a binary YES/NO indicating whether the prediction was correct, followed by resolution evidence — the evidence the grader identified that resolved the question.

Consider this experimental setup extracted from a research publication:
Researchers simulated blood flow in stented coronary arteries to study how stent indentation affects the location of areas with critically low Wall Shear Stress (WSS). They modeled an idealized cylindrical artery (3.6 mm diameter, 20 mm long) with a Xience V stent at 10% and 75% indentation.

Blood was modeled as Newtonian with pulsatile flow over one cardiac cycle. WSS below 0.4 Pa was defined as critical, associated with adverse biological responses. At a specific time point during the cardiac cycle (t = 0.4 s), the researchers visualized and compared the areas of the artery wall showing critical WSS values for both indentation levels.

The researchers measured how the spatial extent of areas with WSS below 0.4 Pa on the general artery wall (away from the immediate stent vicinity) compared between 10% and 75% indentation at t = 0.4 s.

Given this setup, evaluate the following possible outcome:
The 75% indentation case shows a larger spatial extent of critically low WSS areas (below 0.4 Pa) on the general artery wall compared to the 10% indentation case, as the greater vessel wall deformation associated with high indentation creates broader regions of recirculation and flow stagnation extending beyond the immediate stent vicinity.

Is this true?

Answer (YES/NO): NO